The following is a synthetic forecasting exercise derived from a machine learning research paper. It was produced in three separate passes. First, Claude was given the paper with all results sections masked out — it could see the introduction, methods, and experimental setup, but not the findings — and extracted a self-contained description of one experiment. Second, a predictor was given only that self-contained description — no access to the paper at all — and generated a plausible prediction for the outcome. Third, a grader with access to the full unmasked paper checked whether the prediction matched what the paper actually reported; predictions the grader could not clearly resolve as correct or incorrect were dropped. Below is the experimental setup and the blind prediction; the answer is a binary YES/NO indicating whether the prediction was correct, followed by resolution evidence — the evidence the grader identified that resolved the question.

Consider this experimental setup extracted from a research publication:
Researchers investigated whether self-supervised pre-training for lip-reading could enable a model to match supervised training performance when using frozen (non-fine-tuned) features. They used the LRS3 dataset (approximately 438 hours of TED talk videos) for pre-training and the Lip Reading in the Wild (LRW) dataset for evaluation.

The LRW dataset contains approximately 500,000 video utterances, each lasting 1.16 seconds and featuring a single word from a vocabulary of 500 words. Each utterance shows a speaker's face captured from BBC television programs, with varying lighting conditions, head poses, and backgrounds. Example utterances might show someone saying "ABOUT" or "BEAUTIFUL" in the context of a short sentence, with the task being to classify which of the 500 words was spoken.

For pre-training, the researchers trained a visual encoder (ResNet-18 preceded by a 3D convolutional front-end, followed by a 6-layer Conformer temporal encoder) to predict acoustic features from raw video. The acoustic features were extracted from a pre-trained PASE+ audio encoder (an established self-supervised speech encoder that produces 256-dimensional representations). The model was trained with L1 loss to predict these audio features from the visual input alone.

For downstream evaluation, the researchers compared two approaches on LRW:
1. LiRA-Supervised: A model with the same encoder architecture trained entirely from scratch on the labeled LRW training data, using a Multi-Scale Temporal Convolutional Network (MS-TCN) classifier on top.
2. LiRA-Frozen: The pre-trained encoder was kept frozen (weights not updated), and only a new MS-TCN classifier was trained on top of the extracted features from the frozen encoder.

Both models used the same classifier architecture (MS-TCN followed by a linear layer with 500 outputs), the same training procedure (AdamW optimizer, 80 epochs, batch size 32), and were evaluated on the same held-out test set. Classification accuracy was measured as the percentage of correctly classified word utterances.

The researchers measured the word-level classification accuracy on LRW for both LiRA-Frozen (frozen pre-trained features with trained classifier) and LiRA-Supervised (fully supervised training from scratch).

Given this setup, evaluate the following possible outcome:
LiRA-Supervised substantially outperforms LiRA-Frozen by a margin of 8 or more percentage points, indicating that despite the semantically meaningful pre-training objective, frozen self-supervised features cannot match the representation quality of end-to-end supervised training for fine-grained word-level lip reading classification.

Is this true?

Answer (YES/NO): NO